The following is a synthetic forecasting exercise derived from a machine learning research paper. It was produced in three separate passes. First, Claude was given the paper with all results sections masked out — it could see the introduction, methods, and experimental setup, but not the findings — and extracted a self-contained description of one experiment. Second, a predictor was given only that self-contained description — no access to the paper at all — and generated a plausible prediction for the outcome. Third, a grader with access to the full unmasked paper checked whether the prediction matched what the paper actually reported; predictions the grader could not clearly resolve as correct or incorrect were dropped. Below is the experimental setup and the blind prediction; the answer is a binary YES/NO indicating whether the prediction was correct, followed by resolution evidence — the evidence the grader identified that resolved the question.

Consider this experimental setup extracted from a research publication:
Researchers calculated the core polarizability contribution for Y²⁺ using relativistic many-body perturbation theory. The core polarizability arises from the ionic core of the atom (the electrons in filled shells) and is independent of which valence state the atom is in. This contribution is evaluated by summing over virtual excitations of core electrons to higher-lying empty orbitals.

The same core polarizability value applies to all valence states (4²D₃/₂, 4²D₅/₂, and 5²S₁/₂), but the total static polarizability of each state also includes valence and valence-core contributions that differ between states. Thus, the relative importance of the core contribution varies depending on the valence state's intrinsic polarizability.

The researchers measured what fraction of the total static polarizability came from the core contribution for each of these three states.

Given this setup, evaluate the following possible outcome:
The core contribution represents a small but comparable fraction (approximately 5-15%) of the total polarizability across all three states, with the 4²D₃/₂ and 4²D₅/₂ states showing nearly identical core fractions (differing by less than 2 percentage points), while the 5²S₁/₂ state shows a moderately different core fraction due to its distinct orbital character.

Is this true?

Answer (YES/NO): NO